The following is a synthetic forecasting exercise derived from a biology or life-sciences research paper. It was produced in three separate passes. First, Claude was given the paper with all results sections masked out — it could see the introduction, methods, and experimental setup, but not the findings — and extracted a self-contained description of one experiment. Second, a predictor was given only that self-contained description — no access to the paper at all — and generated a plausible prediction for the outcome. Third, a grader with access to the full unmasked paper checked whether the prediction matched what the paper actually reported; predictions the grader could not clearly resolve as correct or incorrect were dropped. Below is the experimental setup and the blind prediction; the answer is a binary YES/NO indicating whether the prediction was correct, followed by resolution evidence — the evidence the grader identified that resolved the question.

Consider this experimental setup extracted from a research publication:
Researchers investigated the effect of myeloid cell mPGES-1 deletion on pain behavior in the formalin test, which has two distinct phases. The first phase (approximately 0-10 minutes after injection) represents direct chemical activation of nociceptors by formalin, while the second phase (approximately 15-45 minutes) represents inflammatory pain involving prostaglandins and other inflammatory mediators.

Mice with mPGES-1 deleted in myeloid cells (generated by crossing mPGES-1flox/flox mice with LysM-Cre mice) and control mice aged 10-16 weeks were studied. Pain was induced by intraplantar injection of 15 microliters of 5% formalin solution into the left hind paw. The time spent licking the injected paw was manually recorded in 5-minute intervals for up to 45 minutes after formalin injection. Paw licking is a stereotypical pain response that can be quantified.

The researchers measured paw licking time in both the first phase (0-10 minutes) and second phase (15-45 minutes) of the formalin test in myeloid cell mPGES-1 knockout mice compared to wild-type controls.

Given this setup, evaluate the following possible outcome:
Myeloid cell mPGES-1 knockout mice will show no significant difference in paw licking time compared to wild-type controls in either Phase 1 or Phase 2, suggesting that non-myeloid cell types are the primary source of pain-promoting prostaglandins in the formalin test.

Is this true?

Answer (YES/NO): YES